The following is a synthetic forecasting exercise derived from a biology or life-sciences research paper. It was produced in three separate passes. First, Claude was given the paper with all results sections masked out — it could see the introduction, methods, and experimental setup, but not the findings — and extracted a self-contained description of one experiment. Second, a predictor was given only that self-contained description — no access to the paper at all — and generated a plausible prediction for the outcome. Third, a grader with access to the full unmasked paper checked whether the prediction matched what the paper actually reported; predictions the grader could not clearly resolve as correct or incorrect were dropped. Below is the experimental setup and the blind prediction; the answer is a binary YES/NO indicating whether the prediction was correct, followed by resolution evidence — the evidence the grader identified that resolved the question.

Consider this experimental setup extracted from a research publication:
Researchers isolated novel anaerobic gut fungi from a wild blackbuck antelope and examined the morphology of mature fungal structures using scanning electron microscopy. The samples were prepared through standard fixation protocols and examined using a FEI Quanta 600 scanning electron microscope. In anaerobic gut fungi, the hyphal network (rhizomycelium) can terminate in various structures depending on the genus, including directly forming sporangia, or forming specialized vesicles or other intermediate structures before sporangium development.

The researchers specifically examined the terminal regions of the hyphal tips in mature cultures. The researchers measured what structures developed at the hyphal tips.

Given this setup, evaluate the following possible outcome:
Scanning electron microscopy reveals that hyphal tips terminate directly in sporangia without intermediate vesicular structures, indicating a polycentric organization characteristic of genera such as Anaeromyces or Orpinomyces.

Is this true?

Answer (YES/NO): NO